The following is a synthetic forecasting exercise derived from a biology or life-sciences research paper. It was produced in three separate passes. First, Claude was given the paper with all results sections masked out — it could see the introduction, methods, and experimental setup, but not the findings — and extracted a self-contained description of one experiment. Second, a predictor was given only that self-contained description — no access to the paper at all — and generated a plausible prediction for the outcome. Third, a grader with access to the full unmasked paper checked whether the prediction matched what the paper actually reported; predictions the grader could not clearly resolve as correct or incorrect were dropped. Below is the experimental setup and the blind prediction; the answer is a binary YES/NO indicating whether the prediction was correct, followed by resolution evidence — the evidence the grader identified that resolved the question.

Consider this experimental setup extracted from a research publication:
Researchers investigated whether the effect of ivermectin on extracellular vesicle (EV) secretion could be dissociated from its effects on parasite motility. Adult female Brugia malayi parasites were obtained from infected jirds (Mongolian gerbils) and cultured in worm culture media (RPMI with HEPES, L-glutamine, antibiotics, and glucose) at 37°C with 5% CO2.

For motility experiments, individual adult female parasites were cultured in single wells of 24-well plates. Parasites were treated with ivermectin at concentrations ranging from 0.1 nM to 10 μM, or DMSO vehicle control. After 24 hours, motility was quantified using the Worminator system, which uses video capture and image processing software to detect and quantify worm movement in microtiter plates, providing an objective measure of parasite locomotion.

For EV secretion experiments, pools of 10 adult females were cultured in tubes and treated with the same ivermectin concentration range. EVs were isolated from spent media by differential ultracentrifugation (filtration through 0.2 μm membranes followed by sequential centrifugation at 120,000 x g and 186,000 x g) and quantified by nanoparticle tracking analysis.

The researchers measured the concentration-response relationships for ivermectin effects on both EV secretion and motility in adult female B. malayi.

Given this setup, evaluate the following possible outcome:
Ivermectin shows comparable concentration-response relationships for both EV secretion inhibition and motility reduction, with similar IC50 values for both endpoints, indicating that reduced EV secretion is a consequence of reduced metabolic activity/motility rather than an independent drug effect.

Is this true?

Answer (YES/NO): NO